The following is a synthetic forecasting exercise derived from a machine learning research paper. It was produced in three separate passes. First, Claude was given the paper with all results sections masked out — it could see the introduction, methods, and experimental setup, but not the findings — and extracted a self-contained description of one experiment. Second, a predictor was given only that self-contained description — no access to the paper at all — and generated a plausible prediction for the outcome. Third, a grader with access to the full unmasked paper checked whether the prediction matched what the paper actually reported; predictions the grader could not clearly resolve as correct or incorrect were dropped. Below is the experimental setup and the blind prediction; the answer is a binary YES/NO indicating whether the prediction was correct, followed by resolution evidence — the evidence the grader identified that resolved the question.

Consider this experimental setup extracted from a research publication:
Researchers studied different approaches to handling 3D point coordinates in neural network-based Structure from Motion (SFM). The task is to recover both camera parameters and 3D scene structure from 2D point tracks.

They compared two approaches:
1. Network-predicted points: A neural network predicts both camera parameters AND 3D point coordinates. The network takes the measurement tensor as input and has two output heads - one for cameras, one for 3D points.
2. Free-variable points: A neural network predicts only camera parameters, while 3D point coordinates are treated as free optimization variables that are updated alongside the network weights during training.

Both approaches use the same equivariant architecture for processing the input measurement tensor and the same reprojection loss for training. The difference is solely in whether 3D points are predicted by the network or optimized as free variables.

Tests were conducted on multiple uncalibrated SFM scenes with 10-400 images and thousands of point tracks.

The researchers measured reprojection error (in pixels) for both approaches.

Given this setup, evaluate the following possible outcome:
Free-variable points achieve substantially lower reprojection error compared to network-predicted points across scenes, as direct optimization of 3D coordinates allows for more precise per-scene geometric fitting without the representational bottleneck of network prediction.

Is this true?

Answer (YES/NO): NO